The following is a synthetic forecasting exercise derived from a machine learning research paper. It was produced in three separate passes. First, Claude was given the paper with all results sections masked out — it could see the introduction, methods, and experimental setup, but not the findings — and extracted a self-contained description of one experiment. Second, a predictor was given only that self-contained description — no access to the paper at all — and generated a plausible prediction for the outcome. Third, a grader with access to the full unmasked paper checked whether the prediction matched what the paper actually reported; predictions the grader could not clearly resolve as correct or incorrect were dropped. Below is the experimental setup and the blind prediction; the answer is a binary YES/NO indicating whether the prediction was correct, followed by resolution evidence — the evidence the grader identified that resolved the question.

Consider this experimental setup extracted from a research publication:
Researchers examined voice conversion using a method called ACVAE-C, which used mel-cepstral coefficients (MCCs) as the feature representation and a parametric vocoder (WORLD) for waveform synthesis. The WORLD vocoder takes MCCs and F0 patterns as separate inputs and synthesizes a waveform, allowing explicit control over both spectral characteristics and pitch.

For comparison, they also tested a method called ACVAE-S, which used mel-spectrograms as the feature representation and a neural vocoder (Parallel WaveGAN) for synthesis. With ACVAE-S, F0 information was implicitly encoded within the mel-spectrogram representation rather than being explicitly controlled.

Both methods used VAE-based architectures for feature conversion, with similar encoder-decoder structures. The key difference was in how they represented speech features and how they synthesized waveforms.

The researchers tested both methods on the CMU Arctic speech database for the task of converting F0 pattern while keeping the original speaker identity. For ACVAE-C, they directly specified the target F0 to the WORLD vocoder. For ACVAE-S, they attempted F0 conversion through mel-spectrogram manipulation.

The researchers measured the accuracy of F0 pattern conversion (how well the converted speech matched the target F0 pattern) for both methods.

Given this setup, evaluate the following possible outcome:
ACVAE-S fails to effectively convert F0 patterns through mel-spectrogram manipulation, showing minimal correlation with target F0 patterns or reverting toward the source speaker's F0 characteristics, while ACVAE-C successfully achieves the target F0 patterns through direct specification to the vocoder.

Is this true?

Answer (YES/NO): NO